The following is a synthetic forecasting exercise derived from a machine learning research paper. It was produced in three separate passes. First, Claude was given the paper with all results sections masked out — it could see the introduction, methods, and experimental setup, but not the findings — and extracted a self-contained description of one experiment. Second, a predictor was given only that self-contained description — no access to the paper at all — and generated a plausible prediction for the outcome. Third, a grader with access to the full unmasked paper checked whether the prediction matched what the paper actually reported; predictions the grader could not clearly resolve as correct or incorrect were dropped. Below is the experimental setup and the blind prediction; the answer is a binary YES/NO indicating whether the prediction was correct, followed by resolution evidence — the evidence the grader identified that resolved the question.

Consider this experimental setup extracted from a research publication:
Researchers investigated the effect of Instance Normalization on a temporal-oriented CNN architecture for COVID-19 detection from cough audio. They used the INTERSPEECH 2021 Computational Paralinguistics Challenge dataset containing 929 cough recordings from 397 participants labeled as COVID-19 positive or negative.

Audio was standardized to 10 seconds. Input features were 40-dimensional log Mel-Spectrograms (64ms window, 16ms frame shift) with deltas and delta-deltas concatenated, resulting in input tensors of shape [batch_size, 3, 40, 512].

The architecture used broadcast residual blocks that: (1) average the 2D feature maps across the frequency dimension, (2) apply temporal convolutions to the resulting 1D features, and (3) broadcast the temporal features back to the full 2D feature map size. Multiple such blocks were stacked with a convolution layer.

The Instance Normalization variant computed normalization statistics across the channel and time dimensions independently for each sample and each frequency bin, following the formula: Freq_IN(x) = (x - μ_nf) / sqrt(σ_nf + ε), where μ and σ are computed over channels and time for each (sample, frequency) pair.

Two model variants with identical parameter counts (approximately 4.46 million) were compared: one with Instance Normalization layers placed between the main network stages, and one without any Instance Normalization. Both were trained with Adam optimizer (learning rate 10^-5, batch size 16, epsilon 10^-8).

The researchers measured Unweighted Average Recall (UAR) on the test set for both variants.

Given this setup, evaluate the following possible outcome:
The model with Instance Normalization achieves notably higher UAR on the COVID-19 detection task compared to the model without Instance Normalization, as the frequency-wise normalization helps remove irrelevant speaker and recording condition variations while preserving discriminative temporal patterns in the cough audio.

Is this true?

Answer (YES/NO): YES